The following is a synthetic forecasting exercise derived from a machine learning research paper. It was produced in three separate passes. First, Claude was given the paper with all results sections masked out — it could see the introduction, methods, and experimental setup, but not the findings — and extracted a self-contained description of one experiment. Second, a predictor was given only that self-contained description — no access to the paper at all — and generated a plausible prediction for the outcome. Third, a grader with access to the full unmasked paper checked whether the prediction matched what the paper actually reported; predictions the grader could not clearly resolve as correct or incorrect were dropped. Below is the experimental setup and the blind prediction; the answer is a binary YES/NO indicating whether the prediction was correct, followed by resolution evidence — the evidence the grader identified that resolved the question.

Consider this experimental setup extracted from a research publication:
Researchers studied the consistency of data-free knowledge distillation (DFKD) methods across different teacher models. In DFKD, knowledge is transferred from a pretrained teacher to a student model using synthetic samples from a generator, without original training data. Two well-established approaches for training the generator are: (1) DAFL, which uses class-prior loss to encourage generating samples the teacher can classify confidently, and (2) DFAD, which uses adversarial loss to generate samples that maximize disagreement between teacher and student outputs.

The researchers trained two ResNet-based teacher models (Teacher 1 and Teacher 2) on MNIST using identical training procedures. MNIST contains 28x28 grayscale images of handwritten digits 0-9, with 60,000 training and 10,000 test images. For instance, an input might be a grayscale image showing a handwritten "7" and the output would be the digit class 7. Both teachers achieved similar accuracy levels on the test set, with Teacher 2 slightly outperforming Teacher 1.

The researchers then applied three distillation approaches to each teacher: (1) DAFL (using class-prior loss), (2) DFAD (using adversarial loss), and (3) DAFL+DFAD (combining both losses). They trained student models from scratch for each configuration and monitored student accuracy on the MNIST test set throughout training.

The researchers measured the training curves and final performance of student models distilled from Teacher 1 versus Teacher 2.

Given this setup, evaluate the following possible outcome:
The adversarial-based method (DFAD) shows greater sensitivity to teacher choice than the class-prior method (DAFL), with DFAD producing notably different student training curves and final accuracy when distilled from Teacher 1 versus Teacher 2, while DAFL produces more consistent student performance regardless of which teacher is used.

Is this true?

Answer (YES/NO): NO